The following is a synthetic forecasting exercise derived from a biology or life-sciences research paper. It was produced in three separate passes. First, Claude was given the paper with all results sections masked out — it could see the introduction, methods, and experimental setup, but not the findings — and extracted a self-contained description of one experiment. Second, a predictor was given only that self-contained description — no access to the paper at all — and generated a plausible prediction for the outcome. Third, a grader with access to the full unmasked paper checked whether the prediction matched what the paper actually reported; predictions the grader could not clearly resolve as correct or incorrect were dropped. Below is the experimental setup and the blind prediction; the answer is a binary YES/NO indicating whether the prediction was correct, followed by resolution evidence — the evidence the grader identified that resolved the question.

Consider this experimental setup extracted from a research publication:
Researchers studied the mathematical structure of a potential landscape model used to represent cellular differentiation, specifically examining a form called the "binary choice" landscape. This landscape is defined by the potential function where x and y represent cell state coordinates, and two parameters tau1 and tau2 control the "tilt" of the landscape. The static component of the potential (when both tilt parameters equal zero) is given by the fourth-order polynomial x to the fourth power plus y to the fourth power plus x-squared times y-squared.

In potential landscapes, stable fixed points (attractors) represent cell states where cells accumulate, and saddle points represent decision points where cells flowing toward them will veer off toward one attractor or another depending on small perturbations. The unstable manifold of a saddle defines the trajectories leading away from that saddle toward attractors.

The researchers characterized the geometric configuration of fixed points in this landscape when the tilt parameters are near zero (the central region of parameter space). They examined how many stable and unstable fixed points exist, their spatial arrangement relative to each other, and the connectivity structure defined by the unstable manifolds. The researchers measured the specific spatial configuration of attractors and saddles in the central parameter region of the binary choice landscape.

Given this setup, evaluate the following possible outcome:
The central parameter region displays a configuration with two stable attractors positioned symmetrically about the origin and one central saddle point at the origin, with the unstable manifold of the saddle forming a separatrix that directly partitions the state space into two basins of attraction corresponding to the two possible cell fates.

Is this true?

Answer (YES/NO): NO